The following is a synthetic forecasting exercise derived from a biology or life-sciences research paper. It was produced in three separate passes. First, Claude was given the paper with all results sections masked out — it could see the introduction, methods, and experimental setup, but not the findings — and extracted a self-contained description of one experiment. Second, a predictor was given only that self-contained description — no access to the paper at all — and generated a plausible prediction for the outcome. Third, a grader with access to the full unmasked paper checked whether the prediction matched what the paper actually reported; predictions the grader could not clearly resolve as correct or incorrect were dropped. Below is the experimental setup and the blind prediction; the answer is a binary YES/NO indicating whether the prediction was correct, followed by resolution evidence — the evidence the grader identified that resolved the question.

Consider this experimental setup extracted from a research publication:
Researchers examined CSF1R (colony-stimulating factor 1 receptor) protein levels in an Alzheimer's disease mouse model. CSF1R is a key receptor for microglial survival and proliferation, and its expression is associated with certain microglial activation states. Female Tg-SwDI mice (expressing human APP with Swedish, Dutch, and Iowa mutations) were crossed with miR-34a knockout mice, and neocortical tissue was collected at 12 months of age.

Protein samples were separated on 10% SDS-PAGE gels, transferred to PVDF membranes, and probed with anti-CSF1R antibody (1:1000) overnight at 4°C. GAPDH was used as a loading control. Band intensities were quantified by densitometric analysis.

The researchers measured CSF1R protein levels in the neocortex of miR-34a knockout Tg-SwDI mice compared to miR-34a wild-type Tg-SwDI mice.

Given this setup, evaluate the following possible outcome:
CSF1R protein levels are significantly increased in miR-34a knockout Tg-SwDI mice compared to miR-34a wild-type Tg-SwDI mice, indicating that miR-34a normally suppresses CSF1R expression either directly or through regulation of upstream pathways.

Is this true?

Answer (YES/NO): YES